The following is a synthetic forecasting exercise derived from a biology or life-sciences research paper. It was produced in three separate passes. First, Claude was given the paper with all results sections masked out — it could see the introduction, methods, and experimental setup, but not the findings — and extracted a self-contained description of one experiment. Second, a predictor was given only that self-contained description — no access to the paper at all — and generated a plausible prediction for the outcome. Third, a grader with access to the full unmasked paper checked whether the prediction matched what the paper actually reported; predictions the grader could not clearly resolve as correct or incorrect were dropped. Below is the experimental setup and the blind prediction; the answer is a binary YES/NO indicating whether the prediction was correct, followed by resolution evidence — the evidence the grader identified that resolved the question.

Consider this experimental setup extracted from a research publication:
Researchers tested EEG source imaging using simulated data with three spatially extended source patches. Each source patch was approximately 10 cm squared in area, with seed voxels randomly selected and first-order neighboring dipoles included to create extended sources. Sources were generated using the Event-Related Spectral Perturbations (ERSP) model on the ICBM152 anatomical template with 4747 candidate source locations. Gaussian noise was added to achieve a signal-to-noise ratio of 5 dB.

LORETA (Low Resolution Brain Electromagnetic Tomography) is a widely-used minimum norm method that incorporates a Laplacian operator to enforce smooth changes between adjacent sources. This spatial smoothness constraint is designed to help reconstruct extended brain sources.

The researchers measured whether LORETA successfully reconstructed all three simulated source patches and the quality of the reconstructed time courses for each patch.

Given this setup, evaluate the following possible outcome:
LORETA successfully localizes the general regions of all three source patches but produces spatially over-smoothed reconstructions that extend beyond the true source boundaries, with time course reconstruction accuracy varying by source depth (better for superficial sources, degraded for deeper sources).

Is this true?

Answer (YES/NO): NO